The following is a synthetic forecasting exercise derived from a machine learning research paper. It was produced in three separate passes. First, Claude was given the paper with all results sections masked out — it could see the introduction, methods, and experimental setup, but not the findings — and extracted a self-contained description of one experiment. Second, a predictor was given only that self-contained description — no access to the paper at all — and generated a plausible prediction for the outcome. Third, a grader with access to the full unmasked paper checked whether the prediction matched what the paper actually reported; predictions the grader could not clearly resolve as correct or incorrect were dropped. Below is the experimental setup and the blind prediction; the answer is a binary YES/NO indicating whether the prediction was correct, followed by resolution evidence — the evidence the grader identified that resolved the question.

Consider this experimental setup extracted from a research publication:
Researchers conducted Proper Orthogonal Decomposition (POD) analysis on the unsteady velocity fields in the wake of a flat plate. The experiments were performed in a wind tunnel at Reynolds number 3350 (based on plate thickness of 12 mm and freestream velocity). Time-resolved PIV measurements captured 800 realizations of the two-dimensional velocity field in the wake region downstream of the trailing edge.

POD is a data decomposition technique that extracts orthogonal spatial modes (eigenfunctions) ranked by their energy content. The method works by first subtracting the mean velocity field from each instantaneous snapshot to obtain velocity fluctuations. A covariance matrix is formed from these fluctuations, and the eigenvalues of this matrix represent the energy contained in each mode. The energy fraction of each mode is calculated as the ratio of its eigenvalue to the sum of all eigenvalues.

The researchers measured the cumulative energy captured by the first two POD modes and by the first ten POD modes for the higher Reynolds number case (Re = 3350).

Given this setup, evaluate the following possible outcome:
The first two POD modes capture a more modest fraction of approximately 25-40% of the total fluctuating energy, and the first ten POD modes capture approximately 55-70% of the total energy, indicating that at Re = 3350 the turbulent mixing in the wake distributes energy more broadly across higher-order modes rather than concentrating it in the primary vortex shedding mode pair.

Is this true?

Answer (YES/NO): NO